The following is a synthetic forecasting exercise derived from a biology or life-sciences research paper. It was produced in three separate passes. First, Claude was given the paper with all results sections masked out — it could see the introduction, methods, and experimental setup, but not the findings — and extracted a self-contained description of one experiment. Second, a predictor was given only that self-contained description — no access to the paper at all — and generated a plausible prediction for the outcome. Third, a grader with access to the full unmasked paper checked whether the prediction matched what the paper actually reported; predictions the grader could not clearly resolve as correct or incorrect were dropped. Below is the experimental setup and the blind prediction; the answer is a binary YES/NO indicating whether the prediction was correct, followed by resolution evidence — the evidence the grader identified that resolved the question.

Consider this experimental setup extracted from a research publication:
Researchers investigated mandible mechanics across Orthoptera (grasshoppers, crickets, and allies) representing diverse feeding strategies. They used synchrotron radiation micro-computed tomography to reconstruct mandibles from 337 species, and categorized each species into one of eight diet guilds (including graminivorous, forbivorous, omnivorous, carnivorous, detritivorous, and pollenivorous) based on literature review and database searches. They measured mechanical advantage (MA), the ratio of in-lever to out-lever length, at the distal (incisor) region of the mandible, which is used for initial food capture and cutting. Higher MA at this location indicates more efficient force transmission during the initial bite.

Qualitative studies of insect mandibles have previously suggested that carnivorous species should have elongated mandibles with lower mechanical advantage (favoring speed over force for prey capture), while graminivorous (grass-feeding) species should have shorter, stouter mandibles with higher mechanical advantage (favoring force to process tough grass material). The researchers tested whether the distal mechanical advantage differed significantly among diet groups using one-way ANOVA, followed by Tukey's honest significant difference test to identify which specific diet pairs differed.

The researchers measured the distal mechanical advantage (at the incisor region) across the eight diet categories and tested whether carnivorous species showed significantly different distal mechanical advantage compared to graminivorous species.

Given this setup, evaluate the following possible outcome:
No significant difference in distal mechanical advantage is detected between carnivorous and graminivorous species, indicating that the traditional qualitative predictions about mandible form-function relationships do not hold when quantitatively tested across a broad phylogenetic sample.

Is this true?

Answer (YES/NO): NO